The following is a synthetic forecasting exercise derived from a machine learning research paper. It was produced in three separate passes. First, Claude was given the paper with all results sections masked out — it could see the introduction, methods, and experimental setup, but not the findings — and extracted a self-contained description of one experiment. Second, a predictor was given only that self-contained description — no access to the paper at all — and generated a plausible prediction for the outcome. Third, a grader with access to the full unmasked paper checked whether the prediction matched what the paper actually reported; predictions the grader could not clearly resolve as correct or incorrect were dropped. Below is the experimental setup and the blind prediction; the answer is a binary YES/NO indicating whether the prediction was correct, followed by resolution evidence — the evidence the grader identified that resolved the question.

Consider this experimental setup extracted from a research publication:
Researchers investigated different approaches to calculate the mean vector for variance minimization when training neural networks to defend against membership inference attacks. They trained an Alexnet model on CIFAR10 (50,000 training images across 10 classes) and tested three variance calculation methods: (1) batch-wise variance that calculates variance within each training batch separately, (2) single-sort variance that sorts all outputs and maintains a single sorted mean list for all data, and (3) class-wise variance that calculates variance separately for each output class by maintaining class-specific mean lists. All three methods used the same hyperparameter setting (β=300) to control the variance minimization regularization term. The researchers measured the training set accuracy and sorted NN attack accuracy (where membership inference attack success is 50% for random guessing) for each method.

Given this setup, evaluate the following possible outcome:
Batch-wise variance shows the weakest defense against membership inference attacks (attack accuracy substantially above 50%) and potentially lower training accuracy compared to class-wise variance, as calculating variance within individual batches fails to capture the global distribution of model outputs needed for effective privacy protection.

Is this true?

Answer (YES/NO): NO